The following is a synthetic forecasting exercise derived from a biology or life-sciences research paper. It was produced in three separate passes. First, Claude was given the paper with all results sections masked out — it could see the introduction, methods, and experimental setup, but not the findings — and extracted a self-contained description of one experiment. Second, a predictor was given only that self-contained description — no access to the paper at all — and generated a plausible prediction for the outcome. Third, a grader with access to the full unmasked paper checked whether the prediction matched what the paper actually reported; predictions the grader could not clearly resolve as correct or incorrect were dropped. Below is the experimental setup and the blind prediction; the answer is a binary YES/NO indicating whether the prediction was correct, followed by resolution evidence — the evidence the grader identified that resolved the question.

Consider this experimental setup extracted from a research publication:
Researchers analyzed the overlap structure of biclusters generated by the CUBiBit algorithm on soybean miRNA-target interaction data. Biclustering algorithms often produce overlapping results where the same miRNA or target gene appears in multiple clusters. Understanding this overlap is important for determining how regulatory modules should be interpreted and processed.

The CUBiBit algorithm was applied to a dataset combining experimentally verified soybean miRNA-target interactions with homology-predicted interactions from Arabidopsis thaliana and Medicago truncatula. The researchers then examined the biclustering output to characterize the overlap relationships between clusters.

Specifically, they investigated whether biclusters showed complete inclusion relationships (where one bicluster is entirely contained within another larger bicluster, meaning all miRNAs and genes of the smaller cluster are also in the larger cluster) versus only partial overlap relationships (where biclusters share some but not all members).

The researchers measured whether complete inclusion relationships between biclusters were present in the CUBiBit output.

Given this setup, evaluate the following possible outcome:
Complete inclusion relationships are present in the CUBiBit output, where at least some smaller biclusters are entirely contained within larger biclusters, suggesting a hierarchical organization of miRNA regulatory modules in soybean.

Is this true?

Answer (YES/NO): YES